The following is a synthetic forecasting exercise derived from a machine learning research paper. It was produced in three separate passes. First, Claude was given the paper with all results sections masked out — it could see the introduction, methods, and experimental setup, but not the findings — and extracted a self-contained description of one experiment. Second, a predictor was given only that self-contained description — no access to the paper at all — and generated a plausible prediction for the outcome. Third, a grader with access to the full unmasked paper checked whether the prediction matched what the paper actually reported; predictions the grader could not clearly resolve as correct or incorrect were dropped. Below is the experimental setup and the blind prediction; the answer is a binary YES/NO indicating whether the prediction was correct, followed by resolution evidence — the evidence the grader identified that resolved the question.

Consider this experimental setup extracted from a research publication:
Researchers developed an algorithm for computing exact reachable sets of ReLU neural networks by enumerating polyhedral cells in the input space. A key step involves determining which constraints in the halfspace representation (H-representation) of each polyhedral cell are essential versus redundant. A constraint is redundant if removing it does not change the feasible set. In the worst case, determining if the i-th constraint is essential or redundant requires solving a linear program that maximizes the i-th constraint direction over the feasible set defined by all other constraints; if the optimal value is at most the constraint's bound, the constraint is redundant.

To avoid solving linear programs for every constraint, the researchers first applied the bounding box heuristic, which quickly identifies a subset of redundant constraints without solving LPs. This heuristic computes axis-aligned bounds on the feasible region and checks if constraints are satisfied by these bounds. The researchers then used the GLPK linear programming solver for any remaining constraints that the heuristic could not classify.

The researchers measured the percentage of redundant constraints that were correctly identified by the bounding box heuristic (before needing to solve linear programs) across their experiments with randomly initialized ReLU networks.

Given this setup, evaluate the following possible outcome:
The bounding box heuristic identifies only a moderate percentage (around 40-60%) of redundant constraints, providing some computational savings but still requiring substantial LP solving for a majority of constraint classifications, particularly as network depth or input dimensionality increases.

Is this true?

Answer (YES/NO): NO